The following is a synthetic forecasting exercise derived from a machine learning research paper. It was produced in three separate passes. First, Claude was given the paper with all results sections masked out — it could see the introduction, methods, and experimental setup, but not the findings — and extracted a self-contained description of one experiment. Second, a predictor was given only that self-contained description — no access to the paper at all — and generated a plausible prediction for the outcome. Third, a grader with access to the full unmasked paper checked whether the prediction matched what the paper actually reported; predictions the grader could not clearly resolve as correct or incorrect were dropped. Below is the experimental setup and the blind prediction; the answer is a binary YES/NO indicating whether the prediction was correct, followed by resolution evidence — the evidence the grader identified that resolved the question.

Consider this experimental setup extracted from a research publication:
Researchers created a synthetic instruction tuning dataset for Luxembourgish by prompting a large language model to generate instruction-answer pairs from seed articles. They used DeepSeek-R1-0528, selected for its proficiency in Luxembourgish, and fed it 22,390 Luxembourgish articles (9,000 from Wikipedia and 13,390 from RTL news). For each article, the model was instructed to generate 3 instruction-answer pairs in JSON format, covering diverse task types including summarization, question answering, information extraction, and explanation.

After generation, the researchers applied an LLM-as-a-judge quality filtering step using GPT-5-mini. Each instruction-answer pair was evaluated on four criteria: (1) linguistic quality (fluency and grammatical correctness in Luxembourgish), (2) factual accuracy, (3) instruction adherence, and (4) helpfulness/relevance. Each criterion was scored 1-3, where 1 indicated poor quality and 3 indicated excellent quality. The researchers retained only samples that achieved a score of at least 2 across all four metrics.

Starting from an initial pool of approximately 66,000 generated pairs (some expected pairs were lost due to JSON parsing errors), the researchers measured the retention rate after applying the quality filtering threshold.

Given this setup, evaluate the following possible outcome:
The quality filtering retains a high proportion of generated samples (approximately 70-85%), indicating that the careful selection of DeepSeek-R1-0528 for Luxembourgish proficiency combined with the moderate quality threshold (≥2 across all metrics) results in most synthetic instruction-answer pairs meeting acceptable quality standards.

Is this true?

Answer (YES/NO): NO